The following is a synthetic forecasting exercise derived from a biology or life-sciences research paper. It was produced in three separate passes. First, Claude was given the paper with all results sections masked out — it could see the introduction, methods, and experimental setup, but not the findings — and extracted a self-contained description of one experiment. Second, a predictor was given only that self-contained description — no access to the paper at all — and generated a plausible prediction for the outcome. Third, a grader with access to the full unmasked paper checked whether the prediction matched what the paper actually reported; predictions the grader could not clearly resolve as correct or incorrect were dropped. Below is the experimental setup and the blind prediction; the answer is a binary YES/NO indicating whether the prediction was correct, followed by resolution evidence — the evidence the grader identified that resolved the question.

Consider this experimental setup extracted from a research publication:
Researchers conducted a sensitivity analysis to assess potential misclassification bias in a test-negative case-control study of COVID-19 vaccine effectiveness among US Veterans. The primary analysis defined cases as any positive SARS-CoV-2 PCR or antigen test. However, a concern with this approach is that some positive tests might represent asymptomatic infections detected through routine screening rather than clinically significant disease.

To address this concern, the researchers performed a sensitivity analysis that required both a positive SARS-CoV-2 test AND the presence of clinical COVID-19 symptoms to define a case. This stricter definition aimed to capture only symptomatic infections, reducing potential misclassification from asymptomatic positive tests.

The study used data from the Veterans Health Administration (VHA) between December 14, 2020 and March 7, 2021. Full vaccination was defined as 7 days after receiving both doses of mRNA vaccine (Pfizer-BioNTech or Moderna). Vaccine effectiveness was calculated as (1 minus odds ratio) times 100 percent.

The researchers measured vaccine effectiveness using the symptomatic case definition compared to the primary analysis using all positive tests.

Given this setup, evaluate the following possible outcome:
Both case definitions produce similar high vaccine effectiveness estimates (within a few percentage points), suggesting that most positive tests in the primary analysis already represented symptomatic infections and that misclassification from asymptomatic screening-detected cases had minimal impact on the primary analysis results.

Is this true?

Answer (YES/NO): YES